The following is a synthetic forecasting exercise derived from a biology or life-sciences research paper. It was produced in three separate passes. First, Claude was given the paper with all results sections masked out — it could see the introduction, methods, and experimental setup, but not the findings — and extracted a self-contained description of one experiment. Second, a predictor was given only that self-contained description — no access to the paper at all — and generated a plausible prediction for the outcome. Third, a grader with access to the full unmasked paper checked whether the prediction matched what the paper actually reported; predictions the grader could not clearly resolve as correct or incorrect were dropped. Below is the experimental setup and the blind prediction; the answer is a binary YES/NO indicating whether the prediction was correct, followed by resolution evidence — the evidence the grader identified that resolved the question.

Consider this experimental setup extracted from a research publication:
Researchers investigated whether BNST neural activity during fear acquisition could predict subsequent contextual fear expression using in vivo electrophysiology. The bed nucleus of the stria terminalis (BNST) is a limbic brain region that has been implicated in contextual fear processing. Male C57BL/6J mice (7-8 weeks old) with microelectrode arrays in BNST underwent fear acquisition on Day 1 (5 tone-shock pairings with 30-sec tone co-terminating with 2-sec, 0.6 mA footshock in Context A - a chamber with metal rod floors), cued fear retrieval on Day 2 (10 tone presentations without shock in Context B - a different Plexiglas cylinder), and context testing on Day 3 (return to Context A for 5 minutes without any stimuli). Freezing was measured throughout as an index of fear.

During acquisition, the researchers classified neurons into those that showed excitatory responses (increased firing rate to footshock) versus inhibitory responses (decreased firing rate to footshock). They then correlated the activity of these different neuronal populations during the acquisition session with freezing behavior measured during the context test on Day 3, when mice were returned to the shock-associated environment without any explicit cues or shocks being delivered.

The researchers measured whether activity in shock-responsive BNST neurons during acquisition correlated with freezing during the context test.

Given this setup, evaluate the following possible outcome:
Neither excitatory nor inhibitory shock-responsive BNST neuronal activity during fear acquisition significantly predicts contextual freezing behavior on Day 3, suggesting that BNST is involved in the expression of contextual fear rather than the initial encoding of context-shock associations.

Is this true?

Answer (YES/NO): YES